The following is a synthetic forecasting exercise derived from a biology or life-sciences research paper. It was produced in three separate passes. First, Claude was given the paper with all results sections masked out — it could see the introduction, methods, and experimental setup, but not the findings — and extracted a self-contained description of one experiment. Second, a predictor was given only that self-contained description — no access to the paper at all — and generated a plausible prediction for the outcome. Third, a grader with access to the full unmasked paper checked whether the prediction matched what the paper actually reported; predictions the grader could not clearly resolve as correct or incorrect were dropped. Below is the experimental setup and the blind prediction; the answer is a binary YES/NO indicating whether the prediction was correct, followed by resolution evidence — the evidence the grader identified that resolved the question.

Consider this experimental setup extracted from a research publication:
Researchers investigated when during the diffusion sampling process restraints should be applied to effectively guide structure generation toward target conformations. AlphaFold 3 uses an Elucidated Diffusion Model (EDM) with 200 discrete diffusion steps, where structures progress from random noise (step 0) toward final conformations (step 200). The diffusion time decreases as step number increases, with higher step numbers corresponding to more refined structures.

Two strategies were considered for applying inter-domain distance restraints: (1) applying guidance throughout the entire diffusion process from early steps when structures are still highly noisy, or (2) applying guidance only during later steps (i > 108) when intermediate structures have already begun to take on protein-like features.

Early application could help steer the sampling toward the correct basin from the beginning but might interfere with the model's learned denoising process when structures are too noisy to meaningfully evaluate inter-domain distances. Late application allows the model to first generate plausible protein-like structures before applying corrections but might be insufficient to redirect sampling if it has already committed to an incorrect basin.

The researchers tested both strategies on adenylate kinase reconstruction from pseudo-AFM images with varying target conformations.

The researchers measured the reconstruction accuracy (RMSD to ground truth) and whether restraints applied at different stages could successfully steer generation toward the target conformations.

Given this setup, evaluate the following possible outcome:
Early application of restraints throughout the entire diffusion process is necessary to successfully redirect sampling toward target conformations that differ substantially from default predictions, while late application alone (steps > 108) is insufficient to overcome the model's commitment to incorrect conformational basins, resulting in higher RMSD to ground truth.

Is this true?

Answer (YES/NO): NO